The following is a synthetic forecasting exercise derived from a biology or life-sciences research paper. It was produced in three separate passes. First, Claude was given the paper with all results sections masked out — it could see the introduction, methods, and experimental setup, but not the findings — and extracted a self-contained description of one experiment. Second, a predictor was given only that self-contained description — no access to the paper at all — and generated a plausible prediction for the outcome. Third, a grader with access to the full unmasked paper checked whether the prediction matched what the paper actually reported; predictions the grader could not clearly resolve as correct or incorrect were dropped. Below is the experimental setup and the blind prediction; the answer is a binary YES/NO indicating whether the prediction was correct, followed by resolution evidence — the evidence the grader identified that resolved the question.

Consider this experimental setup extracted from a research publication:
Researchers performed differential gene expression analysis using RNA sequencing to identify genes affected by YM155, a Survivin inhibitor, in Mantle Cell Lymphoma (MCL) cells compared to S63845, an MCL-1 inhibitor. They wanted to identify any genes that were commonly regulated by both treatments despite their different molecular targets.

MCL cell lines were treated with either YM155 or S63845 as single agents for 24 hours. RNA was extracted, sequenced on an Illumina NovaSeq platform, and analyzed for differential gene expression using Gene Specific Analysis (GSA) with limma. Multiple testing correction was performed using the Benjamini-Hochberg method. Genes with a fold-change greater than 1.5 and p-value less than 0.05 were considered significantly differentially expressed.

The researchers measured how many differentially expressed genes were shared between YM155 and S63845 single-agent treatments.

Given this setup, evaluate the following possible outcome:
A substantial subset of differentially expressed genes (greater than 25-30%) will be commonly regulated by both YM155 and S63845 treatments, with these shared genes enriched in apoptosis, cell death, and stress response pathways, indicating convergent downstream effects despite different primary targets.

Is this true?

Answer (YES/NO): NO